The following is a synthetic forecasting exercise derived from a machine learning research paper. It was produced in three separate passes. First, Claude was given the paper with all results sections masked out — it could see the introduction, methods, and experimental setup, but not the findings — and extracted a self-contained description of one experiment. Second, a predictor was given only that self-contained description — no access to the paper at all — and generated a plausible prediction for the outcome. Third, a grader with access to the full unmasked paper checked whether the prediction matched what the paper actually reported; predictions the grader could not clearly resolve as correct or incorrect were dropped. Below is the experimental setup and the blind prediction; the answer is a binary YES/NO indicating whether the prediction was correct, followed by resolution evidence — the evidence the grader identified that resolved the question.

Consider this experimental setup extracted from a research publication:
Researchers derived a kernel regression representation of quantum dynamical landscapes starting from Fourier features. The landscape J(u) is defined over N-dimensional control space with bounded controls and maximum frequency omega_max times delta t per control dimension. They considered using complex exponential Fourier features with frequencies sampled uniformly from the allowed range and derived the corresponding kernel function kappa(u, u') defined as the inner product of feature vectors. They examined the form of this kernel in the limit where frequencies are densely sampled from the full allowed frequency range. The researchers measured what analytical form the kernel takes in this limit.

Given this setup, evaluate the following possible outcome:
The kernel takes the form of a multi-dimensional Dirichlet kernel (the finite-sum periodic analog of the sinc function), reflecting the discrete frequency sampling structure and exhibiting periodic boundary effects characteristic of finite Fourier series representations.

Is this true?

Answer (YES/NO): NO